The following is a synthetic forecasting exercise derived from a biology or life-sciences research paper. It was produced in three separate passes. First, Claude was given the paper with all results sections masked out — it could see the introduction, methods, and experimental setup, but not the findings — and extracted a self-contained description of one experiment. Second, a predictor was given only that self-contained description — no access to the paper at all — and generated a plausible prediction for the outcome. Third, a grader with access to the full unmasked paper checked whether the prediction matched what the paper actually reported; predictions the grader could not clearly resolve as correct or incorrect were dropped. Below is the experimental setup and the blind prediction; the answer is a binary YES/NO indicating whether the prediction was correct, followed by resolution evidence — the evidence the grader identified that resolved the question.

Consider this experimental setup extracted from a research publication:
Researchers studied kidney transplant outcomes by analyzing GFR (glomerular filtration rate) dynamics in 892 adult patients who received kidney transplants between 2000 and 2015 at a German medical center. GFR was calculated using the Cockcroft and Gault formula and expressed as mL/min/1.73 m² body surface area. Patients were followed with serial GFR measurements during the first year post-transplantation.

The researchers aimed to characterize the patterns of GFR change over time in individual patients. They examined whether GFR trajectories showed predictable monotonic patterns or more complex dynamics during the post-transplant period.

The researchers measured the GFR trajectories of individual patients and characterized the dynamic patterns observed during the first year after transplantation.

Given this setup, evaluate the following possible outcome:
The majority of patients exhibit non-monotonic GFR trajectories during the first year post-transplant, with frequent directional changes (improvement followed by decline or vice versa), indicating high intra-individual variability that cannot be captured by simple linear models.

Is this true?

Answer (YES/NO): NO